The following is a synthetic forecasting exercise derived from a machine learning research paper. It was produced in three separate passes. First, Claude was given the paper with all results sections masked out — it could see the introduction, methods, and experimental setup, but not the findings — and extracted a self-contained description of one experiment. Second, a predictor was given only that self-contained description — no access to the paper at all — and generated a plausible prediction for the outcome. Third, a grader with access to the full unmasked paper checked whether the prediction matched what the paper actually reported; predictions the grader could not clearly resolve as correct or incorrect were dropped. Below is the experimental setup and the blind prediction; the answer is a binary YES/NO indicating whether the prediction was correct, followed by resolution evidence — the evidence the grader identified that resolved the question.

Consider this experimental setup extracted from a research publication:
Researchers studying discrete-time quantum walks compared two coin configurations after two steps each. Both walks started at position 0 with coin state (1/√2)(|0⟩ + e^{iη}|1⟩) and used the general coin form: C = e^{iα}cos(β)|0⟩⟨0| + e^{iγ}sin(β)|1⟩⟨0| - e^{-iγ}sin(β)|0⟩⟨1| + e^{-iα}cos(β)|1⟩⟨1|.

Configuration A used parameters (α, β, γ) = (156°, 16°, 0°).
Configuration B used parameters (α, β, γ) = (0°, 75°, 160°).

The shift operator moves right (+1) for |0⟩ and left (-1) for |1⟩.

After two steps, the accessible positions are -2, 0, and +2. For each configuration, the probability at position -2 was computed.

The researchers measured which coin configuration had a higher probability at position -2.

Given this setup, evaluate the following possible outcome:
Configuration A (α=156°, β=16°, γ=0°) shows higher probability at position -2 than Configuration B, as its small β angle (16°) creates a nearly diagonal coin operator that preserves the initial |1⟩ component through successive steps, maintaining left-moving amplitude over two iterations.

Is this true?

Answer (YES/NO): YES